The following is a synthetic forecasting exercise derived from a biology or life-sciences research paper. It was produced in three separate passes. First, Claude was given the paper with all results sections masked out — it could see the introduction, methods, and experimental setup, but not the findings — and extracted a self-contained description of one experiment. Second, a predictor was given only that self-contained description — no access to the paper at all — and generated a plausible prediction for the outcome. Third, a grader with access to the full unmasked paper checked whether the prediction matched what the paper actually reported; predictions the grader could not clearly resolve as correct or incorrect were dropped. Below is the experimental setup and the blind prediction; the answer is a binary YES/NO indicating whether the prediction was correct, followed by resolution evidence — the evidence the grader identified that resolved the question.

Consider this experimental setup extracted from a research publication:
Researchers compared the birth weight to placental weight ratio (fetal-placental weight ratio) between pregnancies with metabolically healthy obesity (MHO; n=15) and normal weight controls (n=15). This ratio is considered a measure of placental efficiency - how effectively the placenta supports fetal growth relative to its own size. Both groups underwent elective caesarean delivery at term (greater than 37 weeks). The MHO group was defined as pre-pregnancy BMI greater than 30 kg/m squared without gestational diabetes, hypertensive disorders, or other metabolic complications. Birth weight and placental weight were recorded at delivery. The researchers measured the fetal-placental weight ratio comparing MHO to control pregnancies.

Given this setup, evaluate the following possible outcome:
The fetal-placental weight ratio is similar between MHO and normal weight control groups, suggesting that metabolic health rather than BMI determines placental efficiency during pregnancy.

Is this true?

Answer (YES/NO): YES